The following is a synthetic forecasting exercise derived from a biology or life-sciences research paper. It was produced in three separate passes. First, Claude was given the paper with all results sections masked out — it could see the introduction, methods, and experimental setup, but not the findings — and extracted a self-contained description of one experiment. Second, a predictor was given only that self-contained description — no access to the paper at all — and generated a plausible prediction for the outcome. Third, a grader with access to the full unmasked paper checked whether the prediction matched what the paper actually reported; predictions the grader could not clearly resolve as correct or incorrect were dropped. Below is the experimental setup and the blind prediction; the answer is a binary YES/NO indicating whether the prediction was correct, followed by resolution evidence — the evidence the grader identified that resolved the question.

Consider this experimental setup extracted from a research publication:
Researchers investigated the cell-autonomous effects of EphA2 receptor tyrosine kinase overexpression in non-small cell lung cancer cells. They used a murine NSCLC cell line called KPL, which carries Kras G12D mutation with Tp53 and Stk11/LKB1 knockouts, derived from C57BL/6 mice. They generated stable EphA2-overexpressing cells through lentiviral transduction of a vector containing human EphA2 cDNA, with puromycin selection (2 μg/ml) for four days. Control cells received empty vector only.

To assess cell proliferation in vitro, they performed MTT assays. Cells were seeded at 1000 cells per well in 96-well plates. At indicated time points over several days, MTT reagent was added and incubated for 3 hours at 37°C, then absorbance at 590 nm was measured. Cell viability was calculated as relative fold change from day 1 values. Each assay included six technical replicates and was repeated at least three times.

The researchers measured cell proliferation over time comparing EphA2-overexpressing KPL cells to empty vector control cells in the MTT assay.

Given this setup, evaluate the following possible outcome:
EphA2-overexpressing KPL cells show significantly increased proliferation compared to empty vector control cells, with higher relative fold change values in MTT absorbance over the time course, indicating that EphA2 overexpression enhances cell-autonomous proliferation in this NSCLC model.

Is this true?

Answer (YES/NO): NO